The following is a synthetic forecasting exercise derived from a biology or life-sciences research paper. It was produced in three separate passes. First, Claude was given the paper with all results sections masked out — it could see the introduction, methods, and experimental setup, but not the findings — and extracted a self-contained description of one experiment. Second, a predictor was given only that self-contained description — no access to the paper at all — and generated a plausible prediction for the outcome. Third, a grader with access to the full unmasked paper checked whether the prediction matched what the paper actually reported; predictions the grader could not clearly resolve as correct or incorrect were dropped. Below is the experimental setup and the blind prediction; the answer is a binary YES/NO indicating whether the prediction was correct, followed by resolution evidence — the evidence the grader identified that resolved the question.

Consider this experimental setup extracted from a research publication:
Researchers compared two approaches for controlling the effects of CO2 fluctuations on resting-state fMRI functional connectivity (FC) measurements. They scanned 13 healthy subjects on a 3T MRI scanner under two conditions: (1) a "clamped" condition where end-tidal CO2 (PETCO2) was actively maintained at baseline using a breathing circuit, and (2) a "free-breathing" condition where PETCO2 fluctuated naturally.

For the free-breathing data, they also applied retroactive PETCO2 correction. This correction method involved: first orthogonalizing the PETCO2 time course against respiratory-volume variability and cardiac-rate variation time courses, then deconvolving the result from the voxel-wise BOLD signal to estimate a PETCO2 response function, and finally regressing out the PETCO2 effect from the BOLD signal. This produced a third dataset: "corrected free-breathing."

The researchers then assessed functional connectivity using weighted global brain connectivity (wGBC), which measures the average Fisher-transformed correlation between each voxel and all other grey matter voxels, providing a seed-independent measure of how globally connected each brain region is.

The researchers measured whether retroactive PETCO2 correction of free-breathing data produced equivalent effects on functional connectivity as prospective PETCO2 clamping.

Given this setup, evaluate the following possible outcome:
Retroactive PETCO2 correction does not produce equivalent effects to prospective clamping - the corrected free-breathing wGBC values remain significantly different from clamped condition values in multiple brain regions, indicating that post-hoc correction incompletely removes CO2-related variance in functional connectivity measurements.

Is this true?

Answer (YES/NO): NO